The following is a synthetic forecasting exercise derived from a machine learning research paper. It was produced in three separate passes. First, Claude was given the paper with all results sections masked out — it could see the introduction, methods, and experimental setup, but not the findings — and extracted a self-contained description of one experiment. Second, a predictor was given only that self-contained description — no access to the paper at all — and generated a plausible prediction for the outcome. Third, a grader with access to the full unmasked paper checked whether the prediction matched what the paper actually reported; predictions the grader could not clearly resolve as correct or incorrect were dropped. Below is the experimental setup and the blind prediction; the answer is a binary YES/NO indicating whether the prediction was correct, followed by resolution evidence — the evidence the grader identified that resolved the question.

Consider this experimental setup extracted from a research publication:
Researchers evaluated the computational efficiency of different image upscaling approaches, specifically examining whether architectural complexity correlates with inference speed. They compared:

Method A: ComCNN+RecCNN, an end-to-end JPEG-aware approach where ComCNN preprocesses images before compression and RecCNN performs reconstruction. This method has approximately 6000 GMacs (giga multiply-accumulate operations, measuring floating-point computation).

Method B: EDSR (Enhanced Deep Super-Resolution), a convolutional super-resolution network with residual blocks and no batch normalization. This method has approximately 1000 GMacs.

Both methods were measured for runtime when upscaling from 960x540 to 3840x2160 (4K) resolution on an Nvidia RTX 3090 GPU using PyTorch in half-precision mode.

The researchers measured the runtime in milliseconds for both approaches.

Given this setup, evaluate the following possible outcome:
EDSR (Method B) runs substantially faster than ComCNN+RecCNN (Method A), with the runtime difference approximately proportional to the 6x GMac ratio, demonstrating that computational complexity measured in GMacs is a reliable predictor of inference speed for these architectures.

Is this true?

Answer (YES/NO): YES